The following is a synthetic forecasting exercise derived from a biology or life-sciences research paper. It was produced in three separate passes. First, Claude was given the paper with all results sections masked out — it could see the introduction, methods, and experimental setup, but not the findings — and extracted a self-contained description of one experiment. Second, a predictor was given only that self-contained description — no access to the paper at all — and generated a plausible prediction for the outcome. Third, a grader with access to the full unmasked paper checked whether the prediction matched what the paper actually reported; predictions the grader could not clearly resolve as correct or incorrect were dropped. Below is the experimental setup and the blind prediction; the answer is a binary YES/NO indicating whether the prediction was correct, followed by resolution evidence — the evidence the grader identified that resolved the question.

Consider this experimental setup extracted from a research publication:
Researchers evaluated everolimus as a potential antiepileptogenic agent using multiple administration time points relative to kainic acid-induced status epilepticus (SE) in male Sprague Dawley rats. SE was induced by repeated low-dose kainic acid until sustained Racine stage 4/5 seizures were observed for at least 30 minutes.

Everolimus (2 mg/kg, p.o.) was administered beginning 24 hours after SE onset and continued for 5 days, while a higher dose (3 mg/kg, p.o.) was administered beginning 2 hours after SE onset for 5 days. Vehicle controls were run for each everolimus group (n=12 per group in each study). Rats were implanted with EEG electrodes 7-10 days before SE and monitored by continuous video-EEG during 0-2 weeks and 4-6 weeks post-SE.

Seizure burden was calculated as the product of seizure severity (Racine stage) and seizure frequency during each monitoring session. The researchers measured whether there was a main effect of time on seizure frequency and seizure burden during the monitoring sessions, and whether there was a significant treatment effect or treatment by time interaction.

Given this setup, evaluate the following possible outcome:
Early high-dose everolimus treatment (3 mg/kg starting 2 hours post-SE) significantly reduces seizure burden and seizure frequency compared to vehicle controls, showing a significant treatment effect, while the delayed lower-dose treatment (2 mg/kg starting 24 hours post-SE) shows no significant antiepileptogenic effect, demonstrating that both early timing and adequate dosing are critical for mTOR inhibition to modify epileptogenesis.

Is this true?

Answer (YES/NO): NO